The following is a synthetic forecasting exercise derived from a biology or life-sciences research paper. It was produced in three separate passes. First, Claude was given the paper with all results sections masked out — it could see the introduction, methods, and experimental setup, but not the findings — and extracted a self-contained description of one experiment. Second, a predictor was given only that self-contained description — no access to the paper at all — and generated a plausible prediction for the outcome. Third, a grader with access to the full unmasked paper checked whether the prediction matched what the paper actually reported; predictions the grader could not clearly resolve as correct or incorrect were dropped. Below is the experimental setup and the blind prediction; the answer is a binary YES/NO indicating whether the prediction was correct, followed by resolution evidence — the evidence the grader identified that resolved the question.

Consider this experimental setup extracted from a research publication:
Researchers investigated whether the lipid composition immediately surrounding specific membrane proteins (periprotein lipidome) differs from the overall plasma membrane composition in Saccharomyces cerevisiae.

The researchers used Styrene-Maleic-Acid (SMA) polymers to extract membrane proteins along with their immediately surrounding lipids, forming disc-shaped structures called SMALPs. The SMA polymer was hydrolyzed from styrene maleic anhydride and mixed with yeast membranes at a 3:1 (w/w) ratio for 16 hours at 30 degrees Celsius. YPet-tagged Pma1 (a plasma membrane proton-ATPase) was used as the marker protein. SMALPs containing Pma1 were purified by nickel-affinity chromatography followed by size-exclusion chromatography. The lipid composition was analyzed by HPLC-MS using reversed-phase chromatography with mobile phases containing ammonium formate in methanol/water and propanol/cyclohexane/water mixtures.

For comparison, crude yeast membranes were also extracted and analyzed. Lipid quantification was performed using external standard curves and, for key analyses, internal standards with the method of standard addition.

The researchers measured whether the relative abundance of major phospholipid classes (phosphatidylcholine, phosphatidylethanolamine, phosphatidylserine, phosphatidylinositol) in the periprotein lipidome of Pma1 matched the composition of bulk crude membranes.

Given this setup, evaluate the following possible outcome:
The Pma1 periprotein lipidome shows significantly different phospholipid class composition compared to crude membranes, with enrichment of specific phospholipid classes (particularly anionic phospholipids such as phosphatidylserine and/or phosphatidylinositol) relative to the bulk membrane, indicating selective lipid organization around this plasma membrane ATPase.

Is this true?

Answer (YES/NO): YES